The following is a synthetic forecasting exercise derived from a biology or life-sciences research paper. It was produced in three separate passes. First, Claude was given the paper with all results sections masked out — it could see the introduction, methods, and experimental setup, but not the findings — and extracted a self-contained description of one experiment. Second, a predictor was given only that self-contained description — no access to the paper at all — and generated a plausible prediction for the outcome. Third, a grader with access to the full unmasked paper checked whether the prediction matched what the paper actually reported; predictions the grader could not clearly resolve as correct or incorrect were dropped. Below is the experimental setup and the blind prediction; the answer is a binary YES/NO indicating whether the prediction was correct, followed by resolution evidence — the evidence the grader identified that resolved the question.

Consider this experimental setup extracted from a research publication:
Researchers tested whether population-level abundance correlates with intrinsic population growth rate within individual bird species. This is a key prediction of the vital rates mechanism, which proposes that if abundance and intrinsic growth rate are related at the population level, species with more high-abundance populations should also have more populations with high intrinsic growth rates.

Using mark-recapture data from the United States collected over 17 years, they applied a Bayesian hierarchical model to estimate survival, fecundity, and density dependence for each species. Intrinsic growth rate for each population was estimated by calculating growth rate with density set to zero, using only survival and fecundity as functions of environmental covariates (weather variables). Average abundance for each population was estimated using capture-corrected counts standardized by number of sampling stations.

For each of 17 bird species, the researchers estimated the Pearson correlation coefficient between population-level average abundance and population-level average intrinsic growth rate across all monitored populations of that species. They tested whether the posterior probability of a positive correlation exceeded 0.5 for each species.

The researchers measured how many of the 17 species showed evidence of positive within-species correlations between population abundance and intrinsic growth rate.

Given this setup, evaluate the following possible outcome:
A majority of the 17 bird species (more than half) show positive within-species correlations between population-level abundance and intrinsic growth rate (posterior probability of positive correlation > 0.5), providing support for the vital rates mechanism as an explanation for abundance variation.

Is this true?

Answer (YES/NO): YES